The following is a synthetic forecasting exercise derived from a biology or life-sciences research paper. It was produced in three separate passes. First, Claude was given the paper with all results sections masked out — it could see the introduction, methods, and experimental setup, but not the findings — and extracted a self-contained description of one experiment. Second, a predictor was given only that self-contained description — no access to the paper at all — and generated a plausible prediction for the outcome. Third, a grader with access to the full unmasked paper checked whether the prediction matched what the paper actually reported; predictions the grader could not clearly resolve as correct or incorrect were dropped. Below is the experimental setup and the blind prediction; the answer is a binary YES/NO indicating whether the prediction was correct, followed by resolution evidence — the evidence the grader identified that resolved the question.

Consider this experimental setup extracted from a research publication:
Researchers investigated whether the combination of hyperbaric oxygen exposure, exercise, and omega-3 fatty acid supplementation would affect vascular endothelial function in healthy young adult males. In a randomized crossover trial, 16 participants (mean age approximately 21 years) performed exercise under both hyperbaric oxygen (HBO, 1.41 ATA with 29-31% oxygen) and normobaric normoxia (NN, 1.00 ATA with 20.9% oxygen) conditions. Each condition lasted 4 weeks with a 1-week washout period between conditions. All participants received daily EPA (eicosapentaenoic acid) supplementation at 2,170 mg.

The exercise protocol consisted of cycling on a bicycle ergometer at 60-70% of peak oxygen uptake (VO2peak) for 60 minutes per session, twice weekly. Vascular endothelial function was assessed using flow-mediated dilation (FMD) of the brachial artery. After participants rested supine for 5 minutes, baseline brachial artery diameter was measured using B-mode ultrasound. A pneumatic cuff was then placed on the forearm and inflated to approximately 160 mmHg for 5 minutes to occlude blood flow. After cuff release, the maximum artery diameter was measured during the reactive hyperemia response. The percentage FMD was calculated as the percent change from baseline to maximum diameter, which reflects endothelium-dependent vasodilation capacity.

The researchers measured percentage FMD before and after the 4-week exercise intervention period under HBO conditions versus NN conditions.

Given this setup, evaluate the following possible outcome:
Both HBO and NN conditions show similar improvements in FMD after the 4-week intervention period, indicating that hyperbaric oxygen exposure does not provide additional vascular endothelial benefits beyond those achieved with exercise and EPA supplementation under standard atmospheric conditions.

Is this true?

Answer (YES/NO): NO